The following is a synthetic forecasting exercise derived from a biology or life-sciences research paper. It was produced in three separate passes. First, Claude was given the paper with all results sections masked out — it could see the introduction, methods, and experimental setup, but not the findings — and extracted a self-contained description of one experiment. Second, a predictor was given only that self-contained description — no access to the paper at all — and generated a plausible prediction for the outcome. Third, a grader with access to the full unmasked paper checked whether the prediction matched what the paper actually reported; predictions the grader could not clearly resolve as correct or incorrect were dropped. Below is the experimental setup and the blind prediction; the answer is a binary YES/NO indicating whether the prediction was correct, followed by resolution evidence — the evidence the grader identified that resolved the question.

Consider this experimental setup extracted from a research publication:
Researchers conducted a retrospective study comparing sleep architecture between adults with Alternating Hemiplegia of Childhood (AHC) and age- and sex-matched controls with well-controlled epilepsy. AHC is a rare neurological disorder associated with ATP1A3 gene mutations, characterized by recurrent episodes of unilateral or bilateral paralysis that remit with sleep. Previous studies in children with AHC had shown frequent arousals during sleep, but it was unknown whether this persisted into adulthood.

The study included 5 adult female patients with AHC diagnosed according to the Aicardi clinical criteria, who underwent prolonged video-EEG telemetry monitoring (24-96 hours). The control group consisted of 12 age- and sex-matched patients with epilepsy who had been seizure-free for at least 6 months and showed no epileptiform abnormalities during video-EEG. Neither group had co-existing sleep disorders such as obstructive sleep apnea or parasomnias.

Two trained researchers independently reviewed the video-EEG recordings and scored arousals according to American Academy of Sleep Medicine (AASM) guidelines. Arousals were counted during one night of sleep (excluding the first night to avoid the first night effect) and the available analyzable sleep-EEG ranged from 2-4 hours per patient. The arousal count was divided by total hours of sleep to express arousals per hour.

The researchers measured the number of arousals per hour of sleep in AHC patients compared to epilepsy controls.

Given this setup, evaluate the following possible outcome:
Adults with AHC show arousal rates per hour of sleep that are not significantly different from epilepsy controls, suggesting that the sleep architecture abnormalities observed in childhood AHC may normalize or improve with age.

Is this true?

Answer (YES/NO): NO